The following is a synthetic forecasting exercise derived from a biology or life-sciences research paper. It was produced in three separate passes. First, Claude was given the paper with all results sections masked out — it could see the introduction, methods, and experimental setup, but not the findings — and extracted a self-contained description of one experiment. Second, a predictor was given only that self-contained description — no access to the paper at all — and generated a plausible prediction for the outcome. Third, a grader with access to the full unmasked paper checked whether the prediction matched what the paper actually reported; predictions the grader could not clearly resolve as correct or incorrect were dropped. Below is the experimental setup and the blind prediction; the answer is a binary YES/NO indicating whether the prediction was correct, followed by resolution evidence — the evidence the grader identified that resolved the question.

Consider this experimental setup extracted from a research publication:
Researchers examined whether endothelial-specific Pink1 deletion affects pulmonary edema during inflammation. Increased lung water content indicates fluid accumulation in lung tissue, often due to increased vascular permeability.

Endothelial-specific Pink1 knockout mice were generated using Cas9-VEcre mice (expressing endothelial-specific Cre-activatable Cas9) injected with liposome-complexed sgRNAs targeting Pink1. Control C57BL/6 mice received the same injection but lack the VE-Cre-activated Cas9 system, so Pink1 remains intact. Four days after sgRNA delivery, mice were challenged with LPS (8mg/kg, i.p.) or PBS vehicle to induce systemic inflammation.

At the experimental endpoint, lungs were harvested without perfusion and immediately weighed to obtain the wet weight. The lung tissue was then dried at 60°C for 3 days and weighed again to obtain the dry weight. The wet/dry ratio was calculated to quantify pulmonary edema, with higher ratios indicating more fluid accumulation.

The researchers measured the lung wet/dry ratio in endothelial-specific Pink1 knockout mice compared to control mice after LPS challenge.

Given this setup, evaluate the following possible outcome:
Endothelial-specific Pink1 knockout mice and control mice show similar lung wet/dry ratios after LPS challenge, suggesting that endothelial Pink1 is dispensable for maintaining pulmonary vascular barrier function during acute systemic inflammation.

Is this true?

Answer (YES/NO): YES